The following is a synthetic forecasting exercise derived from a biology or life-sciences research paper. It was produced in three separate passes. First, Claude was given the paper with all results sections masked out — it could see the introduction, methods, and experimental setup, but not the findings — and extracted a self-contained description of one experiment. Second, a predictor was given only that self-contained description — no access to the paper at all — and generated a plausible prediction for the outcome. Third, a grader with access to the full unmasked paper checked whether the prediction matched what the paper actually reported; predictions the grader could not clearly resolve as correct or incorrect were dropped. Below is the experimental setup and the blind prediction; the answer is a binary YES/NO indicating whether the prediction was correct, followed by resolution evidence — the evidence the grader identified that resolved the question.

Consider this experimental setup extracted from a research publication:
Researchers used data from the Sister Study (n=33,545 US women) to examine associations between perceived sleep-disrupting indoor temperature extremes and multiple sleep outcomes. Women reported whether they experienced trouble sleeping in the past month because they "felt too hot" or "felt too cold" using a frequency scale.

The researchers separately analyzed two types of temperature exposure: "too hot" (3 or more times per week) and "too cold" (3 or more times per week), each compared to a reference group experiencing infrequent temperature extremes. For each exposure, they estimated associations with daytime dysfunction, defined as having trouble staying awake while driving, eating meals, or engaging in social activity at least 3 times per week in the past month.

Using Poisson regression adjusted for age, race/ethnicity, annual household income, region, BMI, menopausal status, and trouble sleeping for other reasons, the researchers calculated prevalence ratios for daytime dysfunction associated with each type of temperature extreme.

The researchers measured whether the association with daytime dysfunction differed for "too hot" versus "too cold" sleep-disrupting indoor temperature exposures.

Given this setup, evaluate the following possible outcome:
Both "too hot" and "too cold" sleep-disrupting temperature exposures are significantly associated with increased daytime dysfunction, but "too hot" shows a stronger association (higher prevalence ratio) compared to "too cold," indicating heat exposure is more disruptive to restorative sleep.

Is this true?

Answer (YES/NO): NO